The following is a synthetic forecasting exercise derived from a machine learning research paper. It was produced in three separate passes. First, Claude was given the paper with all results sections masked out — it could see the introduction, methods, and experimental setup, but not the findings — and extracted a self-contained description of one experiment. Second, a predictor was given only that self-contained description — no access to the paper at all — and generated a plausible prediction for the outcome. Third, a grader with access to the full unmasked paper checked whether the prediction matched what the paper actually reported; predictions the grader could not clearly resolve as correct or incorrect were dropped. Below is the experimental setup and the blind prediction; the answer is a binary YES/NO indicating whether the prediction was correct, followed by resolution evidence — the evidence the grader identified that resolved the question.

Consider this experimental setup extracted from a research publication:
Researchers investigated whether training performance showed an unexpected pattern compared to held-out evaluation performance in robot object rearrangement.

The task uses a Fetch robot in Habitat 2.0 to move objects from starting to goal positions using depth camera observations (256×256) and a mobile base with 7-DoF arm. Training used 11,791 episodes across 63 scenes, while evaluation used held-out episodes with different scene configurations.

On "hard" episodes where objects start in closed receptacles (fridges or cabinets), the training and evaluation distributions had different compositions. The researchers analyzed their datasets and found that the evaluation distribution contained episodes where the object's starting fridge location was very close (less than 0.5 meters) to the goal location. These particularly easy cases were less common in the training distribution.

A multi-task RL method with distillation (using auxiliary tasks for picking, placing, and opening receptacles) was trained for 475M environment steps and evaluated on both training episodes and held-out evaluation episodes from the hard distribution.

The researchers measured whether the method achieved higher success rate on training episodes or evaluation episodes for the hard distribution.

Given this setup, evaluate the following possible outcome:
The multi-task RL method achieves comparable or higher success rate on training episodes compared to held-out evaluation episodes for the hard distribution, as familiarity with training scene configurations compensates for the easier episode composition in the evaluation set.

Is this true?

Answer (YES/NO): NO